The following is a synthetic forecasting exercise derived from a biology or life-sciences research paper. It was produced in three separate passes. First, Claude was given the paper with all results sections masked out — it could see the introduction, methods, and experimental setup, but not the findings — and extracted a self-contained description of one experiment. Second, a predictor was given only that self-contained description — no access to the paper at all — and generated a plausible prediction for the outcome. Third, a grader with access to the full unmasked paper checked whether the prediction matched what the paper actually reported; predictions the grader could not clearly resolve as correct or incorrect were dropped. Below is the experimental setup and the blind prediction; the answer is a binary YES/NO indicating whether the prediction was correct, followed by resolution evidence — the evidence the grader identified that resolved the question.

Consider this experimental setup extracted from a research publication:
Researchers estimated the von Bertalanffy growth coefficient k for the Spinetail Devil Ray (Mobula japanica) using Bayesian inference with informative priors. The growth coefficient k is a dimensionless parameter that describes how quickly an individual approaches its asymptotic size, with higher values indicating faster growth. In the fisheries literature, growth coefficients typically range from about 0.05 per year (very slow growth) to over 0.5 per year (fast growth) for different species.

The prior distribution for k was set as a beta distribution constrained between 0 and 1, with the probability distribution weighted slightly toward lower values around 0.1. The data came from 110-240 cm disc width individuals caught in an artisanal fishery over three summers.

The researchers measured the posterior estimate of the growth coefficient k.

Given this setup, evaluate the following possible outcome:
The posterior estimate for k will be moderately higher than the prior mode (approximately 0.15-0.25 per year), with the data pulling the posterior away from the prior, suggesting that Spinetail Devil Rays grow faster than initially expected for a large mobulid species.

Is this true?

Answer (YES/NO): NO